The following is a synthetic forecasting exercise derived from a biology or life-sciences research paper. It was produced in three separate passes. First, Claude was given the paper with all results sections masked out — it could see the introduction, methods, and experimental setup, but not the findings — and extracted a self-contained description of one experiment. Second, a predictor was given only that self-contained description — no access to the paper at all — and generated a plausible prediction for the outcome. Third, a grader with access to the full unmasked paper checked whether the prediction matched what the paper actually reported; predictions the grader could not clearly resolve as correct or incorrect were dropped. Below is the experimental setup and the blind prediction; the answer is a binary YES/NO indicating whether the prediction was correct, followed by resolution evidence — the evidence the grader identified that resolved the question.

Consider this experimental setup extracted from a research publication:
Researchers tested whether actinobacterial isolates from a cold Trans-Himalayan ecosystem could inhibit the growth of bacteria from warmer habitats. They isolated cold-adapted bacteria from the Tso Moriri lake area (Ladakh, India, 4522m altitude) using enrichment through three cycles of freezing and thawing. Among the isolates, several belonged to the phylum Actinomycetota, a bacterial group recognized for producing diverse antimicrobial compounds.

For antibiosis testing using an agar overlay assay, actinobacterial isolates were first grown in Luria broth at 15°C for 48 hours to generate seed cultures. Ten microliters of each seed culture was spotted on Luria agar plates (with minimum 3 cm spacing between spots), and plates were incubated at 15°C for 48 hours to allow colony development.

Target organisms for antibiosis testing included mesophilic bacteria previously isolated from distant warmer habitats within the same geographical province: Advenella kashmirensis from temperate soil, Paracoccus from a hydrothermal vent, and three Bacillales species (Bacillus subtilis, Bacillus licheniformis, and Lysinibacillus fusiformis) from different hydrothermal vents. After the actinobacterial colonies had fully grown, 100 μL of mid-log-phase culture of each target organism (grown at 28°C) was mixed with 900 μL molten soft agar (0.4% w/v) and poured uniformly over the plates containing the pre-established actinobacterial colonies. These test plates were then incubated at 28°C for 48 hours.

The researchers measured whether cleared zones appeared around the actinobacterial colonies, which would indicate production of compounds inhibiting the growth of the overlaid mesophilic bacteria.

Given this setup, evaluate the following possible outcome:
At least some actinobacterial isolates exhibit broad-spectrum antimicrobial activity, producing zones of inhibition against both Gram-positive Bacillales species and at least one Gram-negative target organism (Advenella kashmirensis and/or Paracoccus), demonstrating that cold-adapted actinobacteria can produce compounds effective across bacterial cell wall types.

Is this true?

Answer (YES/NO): YES